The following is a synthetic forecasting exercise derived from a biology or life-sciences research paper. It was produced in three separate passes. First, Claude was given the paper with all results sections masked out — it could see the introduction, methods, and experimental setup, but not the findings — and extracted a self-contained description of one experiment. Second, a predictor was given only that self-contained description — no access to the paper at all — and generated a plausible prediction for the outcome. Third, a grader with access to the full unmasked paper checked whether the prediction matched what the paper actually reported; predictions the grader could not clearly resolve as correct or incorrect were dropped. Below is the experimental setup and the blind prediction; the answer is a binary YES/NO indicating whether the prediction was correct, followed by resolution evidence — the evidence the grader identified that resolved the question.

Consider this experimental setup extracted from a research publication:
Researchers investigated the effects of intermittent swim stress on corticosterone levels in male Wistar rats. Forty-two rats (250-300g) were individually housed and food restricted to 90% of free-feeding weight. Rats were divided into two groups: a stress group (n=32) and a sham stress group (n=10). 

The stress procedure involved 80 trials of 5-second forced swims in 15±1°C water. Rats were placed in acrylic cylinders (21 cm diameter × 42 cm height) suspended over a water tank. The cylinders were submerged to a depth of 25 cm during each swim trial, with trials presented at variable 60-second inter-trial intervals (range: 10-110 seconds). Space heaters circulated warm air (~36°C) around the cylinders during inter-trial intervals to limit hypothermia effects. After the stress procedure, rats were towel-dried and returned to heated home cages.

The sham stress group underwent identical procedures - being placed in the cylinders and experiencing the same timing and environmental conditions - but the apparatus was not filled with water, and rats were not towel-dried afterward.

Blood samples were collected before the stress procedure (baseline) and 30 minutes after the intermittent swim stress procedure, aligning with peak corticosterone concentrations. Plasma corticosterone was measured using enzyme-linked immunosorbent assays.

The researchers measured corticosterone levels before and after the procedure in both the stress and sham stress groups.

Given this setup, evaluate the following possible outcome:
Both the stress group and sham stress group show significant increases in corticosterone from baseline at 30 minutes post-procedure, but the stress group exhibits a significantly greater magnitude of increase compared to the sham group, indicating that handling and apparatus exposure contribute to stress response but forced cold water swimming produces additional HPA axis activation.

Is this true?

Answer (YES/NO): NO